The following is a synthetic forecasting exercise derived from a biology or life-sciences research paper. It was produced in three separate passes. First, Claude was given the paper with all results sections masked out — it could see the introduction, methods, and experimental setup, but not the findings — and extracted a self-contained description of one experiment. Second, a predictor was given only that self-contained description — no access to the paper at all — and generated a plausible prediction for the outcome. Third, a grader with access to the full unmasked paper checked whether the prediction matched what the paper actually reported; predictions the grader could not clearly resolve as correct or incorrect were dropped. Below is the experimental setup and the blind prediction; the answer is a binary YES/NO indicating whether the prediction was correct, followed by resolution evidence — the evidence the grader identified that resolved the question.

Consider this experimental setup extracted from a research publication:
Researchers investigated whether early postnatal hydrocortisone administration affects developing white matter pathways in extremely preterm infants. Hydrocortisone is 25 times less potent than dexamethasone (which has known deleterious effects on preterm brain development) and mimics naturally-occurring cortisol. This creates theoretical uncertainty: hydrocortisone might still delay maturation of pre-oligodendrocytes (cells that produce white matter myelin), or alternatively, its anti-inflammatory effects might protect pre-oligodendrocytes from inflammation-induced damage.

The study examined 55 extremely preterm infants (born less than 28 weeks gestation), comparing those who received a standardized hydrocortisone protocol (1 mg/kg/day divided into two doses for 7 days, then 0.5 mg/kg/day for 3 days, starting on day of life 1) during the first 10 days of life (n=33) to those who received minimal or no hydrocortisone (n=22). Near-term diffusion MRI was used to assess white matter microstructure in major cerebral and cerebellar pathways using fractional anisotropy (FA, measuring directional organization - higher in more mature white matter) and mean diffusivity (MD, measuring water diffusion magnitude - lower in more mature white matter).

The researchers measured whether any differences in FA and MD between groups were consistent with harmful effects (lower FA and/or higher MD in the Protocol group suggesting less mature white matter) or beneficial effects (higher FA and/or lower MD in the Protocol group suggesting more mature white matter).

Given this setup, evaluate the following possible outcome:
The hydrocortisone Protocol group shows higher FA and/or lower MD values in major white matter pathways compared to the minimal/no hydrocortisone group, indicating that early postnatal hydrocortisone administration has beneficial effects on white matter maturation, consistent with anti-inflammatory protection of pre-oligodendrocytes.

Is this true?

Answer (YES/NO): NO